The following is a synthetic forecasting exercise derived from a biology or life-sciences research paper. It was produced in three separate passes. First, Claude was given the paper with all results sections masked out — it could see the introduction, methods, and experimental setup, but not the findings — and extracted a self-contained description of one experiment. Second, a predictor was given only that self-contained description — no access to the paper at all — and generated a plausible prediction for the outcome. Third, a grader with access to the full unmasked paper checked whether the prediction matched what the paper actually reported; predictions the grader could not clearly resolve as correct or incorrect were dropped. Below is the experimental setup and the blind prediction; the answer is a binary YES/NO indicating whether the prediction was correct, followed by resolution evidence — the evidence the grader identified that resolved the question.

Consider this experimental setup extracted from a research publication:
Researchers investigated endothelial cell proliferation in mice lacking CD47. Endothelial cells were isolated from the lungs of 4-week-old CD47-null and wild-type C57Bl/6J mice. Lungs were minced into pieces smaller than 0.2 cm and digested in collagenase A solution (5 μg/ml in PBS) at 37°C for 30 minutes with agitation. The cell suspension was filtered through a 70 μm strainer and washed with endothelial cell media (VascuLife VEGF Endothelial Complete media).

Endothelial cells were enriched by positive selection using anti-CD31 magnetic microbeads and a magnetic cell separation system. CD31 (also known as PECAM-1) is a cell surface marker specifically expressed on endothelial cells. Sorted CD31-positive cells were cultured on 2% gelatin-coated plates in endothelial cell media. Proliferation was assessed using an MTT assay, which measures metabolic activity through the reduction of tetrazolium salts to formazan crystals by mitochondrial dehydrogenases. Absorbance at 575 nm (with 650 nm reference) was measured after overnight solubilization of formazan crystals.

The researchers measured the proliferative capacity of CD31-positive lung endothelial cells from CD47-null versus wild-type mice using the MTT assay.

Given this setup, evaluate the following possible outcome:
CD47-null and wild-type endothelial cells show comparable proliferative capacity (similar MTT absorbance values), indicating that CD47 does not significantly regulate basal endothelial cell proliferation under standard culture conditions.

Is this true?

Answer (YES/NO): NO